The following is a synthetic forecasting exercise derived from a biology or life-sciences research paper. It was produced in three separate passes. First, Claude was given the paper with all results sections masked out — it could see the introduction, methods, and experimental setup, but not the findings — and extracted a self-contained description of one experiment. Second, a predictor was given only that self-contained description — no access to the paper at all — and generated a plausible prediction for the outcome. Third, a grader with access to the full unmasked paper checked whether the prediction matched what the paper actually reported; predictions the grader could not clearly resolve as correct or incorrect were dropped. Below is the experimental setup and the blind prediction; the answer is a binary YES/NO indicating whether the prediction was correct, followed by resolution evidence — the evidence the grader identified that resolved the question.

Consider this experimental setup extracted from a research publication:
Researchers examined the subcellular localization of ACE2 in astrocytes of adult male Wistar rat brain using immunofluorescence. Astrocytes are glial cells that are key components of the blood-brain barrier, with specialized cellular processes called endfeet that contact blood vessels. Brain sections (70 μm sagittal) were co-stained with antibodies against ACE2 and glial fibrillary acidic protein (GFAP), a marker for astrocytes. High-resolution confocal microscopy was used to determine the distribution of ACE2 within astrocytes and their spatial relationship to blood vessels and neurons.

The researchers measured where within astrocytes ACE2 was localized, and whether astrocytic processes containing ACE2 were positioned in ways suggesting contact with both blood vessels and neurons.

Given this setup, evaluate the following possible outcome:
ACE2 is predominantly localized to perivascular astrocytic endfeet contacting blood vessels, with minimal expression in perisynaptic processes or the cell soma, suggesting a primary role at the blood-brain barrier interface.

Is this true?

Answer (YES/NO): NO